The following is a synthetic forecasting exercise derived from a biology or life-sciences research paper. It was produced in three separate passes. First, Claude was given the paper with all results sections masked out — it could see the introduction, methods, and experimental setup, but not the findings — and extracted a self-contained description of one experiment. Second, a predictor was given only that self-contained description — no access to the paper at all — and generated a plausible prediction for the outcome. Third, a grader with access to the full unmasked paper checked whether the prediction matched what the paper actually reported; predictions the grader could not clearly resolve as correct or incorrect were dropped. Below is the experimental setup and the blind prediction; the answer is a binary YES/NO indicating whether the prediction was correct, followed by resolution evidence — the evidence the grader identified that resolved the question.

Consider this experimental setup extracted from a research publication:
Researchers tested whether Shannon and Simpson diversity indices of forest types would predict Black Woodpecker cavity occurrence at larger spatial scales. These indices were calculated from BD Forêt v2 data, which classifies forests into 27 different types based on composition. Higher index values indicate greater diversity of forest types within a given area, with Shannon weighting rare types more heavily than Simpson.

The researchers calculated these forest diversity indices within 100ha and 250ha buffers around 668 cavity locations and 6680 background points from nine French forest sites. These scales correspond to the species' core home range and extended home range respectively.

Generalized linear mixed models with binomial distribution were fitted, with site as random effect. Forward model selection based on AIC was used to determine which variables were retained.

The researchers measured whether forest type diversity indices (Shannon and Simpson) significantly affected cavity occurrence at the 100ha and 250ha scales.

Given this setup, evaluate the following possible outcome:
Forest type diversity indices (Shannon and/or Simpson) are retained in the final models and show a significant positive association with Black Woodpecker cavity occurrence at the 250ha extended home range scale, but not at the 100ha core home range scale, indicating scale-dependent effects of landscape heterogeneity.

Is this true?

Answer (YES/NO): NO